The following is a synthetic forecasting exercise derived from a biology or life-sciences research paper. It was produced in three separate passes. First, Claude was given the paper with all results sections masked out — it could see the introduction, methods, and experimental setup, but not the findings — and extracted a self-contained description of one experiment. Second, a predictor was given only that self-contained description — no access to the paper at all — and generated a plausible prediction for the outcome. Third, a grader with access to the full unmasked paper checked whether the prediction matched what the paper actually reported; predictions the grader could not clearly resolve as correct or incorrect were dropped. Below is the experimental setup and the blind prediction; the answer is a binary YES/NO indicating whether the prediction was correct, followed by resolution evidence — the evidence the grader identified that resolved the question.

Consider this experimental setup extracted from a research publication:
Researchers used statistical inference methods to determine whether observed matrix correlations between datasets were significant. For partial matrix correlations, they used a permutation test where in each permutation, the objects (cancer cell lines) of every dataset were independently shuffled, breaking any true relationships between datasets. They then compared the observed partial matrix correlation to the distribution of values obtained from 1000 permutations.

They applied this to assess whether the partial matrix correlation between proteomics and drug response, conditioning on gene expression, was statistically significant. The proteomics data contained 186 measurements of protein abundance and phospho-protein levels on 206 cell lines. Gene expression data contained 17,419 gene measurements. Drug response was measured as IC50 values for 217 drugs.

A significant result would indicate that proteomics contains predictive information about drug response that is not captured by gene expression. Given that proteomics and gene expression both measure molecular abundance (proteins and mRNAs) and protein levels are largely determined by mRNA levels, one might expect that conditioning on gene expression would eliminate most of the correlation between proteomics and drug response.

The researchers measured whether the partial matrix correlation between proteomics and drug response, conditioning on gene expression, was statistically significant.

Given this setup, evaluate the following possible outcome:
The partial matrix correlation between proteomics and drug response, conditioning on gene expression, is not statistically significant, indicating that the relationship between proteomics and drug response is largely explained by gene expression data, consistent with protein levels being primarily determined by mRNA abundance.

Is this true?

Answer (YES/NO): NO